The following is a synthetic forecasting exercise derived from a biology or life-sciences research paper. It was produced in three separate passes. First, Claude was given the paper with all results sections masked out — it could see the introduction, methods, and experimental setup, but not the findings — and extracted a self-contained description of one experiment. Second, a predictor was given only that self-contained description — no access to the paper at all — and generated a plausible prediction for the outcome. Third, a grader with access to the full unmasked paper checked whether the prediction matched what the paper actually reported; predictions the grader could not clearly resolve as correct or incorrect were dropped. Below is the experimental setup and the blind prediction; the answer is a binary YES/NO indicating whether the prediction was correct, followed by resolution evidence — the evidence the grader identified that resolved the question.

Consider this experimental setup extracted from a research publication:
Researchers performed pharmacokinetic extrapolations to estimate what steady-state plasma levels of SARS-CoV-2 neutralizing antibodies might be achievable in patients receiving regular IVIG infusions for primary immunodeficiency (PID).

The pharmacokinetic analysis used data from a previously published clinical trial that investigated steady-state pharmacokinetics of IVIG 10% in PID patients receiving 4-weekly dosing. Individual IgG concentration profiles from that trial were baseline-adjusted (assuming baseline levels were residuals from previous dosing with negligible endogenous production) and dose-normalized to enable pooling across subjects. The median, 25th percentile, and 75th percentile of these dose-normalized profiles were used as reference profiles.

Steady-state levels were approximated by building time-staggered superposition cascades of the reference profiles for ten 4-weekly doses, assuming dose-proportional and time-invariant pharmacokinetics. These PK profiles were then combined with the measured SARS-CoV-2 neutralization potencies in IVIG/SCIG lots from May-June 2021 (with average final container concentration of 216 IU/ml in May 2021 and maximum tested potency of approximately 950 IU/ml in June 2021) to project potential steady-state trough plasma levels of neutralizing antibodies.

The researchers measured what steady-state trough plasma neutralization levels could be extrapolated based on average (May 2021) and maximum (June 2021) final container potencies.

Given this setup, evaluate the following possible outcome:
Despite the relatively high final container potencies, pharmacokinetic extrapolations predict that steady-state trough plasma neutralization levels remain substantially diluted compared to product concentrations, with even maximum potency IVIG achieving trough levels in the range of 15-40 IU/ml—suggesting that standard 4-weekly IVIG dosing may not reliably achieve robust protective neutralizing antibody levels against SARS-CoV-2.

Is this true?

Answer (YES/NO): NO